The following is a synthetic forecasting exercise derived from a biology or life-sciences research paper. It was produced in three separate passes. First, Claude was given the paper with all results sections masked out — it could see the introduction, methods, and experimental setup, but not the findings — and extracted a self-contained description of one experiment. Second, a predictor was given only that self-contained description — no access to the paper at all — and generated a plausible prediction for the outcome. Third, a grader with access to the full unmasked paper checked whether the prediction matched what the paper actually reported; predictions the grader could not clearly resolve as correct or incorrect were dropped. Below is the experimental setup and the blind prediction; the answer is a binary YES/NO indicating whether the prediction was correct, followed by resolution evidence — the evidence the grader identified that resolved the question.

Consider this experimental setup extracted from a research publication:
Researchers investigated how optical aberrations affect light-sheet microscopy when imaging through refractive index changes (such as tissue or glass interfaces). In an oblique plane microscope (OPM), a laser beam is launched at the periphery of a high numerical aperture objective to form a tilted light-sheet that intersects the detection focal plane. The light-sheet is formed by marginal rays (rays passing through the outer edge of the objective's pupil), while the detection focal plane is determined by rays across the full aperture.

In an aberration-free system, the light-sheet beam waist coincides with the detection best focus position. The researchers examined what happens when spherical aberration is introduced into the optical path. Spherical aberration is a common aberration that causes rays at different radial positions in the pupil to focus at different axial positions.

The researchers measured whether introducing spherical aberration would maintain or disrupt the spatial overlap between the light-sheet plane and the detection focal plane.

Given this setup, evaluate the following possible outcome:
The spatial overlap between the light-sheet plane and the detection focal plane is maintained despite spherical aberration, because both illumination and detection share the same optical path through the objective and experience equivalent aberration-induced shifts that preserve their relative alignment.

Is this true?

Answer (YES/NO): NO